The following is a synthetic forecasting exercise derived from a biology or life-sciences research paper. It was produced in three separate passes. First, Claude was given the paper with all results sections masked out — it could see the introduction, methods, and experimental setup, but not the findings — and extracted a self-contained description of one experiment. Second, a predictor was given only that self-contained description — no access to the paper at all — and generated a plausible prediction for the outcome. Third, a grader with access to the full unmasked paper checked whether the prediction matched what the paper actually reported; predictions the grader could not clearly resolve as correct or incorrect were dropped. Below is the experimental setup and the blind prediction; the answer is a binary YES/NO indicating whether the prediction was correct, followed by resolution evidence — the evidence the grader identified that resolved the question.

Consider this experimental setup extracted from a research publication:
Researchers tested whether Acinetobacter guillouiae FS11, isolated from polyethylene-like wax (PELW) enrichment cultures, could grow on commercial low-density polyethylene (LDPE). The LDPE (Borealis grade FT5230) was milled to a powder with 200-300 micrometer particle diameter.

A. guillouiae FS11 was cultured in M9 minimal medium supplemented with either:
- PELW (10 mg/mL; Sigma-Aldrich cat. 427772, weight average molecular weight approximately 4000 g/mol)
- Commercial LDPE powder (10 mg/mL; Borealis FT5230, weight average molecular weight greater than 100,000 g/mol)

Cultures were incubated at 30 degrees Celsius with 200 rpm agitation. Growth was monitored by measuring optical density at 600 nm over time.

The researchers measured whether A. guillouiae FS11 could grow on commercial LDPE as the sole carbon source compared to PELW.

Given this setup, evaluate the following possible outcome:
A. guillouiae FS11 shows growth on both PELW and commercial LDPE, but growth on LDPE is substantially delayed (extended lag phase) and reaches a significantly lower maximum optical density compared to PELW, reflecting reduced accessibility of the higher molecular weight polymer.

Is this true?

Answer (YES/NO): NO